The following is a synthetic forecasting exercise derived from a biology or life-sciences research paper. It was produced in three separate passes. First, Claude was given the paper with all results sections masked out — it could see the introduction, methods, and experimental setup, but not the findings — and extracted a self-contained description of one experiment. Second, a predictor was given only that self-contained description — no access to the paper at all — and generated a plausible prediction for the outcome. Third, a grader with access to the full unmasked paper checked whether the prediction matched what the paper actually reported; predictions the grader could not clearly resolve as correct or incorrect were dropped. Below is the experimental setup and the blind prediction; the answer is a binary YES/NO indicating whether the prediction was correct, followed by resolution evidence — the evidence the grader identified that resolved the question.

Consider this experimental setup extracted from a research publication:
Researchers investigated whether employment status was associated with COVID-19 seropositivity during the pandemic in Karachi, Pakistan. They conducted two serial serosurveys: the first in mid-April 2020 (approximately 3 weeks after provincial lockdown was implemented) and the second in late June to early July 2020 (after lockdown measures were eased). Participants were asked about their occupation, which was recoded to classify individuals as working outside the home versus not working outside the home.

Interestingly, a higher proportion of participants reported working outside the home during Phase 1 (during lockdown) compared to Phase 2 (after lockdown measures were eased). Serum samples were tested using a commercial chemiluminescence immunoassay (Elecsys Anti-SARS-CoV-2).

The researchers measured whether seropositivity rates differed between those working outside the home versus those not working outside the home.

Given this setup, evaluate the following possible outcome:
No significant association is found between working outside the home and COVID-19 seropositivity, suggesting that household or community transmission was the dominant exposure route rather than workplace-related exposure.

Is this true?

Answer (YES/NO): YES